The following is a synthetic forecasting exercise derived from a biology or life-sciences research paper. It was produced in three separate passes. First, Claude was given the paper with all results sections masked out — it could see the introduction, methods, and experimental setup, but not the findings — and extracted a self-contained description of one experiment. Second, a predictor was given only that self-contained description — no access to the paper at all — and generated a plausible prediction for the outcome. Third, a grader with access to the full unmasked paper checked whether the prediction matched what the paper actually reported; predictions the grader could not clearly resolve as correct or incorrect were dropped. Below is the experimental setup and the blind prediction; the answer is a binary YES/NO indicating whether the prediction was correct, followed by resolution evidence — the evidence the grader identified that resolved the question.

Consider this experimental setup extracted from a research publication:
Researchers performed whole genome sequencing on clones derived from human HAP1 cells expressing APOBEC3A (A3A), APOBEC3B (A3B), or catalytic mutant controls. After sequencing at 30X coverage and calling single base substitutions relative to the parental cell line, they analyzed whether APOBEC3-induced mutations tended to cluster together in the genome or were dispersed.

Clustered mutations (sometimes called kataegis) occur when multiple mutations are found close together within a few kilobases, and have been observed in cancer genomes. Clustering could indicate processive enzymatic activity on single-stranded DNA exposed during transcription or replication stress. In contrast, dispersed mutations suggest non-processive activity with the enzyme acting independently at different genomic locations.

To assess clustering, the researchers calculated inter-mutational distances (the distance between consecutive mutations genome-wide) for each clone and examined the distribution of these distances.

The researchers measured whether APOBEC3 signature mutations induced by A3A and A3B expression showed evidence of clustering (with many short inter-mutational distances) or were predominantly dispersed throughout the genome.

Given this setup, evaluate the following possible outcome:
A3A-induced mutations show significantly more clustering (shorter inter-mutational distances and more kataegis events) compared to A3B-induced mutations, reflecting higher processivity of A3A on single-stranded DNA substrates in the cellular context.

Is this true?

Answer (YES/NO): NO